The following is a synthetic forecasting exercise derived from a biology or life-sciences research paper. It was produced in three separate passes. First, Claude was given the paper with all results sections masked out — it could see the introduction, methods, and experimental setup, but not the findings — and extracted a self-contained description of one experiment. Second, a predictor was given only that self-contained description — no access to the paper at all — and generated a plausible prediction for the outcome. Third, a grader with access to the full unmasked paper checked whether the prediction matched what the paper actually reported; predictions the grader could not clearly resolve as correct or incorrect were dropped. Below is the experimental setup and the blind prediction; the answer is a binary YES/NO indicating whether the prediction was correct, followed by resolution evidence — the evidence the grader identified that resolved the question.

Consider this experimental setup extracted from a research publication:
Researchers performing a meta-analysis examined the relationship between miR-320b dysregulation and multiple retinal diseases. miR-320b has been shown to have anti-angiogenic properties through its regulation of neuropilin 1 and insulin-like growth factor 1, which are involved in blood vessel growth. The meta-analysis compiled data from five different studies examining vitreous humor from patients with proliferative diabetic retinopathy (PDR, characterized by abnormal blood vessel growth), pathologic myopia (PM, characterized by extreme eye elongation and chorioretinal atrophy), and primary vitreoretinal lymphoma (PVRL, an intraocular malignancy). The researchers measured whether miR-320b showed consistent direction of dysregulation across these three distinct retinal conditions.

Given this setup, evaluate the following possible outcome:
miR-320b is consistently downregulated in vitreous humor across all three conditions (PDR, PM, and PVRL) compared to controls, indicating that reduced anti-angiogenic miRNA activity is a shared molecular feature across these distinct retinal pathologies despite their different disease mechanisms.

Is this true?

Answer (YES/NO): NO